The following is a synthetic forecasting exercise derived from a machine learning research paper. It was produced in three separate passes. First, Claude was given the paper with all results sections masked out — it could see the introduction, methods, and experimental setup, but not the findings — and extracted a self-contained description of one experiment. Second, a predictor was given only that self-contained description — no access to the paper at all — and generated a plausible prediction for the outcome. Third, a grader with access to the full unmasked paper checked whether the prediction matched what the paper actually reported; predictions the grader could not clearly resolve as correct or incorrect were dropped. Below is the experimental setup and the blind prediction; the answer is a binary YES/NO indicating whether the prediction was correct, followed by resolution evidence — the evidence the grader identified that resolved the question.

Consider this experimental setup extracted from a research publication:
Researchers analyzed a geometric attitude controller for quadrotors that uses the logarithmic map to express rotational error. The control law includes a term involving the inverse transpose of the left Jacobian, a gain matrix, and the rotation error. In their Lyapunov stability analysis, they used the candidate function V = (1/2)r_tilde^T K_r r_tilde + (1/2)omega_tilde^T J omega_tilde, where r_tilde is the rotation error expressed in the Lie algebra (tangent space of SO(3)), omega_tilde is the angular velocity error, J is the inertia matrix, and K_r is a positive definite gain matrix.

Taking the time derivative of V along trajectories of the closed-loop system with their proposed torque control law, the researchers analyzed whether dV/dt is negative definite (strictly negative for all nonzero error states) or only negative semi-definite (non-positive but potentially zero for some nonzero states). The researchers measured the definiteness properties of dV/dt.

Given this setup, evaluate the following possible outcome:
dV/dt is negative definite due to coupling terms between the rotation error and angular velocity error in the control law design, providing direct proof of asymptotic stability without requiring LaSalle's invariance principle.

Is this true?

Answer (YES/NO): NO